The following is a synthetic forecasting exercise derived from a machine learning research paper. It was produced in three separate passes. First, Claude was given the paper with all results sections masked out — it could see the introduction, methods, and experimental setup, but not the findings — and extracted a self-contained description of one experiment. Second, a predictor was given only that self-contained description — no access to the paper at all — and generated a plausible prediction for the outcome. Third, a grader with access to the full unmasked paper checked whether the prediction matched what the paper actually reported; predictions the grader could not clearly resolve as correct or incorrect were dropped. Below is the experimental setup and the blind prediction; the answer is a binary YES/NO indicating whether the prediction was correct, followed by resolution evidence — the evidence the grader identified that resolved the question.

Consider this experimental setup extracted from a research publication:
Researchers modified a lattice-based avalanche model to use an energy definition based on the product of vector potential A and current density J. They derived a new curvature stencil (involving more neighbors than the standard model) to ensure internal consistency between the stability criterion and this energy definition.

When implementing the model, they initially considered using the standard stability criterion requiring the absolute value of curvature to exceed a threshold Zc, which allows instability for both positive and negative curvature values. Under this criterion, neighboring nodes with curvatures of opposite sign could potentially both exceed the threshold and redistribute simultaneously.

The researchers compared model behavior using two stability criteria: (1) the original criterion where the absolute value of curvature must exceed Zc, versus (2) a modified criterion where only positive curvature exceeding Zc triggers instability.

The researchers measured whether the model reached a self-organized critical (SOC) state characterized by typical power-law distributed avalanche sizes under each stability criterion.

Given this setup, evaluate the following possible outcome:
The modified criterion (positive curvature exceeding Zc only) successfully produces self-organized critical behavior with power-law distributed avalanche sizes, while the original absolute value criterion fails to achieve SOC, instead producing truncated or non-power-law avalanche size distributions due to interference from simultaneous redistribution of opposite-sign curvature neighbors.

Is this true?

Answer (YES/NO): NO